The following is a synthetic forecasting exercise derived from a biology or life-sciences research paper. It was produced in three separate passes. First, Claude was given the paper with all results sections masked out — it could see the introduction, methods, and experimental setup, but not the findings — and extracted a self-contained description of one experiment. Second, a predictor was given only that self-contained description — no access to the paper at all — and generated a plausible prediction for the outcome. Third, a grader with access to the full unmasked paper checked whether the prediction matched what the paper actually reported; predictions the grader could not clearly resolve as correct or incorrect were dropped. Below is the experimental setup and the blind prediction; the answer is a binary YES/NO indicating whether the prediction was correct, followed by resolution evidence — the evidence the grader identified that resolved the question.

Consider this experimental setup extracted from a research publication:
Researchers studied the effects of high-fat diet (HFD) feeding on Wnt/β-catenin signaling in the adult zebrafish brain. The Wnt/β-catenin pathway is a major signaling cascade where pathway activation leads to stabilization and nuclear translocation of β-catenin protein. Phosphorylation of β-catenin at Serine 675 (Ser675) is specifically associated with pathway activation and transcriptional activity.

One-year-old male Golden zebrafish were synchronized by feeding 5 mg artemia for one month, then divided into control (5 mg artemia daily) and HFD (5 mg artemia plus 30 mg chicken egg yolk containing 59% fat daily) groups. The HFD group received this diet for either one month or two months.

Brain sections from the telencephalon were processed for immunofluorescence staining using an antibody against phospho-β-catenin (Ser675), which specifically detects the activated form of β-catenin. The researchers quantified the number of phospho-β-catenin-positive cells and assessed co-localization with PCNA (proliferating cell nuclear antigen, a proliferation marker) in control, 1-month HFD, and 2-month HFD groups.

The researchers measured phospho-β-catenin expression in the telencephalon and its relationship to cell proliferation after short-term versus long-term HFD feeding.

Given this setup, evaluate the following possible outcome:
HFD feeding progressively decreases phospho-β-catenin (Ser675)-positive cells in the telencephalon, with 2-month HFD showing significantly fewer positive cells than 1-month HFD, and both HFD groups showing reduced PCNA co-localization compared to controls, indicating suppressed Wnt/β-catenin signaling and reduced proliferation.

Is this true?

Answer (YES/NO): NO